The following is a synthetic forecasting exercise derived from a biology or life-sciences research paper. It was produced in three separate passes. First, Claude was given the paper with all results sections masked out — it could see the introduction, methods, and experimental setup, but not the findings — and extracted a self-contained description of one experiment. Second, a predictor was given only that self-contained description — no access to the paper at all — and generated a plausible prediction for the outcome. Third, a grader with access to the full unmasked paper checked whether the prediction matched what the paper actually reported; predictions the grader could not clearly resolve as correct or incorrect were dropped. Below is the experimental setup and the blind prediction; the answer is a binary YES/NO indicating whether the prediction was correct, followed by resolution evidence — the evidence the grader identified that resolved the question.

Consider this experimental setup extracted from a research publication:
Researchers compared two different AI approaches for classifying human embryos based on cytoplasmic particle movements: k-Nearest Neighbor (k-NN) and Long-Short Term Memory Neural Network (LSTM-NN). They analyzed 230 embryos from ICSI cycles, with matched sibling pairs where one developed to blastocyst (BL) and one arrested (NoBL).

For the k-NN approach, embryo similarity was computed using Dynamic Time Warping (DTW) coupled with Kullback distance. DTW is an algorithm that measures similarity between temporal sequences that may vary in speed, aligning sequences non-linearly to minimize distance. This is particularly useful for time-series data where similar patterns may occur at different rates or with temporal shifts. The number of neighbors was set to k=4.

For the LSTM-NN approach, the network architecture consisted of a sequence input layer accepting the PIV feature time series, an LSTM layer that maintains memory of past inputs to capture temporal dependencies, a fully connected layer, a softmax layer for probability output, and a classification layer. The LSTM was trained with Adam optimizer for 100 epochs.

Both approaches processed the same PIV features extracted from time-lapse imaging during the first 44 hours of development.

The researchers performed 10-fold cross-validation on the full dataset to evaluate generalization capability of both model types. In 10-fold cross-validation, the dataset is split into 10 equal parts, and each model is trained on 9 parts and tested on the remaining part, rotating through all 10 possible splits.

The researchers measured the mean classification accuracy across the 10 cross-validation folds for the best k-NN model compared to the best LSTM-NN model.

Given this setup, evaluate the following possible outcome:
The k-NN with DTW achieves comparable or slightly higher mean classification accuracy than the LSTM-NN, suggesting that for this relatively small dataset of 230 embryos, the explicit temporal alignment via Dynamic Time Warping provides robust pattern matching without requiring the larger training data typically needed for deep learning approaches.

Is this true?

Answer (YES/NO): YES